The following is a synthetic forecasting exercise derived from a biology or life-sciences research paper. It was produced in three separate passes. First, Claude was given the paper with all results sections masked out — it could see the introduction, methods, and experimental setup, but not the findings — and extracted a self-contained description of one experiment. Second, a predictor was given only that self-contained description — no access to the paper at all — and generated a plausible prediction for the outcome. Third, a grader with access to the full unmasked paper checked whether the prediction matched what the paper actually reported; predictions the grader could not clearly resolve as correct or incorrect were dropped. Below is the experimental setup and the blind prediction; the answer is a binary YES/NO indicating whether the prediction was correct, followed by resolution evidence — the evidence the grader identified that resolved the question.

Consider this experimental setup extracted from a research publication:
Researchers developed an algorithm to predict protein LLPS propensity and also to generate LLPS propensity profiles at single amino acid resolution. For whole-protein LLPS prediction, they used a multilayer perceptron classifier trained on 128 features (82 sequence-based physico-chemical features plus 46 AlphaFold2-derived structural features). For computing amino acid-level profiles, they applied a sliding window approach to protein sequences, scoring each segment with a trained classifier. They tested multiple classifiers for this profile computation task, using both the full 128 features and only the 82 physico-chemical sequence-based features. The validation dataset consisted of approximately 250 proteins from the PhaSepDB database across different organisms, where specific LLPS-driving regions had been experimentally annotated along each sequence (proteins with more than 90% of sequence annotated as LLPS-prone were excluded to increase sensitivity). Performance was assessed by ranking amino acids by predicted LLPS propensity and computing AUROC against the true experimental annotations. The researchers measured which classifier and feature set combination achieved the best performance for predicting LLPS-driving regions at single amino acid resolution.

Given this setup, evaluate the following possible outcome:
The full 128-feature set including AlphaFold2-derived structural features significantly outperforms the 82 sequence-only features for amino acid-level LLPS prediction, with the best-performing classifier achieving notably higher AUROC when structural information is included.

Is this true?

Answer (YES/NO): NO